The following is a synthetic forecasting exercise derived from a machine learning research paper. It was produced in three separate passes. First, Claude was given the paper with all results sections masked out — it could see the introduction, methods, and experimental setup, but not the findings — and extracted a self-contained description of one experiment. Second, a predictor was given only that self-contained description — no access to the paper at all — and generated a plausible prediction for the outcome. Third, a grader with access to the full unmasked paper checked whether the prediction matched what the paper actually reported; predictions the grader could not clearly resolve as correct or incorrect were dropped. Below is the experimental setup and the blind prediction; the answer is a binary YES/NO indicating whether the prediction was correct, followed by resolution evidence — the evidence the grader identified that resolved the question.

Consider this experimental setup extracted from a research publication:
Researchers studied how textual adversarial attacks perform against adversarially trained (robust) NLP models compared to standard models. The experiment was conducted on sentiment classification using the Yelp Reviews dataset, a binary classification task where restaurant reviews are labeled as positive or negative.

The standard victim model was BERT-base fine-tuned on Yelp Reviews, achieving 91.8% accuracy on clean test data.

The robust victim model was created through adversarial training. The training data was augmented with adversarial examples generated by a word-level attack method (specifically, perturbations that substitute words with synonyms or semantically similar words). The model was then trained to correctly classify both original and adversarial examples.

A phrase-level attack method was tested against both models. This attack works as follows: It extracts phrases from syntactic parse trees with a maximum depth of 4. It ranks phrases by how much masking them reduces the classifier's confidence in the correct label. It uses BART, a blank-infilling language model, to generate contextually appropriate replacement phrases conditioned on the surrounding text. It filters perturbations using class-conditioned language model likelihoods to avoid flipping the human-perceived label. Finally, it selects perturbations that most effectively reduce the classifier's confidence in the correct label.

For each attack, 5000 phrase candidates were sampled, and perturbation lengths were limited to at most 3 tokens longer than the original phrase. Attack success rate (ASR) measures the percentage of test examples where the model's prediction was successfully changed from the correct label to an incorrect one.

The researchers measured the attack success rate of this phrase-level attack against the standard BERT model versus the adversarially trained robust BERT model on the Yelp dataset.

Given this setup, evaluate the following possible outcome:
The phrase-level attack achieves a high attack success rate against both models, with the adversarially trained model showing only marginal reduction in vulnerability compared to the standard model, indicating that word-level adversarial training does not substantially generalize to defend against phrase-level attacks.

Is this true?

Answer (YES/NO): NO